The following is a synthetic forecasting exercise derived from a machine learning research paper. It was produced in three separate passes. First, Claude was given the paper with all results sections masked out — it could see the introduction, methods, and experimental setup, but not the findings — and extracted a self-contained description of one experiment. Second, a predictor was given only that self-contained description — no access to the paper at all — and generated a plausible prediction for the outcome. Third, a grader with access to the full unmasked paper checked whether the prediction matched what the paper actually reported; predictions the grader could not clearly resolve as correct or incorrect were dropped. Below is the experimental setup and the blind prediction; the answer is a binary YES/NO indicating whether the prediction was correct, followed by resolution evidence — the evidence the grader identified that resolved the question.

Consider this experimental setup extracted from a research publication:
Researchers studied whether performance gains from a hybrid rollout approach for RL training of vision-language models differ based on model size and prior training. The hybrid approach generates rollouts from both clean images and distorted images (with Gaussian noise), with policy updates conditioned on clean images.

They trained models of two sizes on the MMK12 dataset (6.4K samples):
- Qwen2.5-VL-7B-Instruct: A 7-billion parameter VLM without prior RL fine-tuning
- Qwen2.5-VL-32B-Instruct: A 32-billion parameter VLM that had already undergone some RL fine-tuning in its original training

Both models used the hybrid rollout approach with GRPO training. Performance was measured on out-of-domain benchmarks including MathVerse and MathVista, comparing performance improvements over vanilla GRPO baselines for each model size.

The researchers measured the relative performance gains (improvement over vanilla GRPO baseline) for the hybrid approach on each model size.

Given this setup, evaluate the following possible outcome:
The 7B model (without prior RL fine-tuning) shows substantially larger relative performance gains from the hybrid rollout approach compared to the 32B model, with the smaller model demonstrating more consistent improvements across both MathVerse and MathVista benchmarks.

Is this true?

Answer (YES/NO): YES